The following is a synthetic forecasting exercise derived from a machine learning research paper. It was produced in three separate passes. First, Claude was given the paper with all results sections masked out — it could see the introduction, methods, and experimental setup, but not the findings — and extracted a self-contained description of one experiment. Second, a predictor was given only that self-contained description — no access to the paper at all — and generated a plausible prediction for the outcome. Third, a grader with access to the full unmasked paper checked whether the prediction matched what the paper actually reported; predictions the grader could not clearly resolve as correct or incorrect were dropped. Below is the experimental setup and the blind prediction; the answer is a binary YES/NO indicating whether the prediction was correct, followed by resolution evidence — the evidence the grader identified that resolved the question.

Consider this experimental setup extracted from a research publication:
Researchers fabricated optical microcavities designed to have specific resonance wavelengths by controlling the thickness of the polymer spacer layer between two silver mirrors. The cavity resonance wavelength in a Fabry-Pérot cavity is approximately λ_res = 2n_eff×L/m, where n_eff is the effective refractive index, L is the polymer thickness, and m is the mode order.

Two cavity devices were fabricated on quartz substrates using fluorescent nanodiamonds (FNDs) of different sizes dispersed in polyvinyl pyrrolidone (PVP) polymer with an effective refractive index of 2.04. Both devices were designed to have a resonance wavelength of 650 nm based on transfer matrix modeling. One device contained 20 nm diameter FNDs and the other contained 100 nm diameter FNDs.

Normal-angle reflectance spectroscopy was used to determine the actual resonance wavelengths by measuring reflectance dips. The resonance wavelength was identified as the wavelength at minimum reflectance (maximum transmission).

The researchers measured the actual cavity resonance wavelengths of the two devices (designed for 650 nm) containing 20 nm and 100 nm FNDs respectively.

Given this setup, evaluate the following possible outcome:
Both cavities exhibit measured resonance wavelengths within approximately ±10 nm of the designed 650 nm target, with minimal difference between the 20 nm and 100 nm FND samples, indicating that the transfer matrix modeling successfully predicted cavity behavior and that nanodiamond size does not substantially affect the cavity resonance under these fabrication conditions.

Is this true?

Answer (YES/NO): NO